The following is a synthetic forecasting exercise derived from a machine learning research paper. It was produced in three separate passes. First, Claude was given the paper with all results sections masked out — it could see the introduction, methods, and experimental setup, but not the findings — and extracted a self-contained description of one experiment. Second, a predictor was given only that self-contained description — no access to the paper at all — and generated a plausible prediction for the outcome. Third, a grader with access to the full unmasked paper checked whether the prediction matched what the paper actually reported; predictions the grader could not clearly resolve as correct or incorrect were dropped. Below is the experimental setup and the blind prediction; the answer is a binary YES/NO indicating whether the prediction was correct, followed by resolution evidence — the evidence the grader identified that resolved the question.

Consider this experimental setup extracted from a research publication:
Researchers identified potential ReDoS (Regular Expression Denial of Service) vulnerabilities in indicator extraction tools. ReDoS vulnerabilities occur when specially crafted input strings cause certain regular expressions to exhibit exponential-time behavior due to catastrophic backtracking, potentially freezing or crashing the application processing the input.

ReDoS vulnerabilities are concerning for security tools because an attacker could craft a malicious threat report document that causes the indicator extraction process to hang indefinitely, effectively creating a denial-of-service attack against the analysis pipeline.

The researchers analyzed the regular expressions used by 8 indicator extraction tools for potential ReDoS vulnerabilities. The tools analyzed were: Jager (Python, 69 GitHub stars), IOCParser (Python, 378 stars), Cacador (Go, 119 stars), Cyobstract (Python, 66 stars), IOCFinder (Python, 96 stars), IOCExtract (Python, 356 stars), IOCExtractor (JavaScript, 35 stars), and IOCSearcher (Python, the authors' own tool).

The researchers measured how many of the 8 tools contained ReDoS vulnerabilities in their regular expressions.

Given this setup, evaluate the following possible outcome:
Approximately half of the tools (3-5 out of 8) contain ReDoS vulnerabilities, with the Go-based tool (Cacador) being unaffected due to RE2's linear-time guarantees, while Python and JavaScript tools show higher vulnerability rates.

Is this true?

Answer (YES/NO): NO